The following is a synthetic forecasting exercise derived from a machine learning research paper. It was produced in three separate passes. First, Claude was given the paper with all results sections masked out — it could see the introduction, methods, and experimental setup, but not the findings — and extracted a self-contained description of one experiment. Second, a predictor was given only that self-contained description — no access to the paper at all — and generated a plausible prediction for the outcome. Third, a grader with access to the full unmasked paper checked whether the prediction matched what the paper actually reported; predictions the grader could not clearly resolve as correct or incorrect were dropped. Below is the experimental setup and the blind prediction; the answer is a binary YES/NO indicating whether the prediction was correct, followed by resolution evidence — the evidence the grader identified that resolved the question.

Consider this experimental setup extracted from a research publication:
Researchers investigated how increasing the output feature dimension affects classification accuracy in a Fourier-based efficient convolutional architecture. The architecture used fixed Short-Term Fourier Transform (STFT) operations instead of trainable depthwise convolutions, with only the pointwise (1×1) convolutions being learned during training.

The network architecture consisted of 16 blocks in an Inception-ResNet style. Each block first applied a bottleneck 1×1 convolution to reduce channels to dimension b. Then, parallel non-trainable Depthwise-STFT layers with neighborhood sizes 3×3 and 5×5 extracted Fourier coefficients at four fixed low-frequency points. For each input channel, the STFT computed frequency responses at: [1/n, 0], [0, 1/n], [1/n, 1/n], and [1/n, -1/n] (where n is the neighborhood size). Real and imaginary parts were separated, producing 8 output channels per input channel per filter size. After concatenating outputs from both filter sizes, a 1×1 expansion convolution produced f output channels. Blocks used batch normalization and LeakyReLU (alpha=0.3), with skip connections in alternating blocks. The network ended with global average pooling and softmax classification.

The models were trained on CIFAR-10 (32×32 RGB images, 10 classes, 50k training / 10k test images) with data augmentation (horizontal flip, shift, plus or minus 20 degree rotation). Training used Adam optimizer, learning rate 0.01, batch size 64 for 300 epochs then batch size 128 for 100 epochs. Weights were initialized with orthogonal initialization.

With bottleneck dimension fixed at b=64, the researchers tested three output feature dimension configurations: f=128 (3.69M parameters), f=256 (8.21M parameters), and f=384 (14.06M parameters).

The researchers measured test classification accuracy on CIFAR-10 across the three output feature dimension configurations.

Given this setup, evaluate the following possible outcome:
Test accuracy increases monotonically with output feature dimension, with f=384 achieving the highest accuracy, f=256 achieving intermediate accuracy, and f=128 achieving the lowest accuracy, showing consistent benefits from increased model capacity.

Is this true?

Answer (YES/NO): YES